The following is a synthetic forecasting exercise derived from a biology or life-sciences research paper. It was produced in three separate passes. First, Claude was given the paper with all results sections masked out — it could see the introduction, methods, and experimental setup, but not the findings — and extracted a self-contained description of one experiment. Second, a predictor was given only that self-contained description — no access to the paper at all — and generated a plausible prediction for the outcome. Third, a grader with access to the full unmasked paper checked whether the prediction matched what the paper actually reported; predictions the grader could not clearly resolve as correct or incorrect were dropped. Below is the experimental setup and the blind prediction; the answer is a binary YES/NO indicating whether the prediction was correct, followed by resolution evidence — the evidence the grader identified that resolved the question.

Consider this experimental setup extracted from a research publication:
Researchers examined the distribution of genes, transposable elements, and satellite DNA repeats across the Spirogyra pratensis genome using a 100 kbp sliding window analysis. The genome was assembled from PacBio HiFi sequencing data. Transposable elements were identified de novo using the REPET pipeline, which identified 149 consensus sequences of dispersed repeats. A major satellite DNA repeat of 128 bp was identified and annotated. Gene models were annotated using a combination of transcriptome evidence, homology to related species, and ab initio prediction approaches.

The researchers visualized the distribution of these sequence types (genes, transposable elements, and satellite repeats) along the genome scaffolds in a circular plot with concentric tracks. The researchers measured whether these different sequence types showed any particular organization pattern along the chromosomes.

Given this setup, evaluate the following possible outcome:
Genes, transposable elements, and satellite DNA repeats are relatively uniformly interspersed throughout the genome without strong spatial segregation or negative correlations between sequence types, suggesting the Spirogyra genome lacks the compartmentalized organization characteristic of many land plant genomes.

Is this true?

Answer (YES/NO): YES